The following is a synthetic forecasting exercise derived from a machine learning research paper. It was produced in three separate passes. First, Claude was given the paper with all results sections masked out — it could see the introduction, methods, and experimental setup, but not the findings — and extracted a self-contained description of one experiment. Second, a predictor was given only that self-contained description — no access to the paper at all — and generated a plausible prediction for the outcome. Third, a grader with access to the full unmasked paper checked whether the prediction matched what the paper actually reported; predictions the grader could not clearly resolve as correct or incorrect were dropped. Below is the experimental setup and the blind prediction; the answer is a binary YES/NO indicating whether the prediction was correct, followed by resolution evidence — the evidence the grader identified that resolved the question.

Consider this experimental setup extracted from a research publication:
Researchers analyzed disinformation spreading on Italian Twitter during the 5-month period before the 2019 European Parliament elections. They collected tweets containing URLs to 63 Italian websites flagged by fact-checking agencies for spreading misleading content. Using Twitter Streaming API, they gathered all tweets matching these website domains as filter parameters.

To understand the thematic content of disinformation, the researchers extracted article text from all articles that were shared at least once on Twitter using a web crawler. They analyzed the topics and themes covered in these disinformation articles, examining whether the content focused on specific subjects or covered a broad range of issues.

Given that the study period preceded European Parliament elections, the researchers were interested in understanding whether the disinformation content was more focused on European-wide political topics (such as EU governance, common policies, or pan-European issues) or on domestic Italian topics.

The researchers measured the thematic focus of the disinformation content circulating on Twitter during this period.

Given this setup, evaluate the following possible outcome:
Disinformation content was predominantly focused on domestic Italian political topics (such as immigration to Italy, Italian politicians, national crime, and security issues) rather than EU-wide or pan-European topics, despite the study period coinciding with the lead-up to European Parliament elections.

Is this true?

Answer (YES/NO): YES